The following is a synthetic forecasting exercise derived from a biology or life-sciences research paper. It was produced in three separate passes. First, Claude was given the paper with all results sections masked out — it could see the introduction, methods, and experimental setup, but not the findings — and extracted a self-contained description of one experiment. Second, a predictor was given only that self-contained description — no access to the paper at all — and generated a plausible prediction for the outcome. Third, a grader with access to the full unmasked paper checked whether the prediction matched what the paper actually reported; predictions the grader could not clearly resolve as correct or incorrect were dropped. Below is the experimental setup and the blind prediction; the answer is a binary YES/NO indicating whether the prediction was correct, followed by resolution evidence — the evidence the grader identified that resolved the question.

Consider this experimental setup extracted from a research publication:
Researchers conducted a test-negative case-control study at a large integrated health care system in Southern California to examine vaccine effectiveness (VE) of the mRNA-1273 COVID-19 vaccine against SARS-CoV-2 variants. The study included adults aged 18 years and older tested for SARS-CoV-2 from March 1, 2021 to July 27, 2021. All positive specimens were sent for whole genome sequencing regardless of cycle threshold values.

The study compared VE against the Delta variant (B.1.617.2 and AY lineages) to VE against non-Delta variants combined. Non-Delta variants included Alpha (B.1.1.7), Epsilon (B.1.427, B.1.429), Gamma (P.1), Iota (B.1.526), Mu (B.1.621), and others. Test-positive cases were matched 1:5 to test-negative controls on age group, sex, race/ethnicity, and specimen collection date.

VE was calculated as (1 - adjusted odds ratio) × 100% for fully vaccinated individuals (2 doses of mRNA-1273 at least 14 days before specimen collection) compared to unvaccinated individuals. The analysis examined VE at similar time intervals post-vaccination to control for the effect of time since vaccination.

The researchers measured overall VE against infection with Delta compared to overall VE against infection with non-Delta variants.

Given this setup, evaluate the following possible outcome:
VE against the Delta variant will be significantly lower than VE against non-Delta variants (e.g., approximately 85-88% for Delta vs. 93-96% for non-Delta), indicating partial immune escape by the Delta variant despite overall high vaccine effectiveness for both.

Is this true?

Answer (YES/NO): YES